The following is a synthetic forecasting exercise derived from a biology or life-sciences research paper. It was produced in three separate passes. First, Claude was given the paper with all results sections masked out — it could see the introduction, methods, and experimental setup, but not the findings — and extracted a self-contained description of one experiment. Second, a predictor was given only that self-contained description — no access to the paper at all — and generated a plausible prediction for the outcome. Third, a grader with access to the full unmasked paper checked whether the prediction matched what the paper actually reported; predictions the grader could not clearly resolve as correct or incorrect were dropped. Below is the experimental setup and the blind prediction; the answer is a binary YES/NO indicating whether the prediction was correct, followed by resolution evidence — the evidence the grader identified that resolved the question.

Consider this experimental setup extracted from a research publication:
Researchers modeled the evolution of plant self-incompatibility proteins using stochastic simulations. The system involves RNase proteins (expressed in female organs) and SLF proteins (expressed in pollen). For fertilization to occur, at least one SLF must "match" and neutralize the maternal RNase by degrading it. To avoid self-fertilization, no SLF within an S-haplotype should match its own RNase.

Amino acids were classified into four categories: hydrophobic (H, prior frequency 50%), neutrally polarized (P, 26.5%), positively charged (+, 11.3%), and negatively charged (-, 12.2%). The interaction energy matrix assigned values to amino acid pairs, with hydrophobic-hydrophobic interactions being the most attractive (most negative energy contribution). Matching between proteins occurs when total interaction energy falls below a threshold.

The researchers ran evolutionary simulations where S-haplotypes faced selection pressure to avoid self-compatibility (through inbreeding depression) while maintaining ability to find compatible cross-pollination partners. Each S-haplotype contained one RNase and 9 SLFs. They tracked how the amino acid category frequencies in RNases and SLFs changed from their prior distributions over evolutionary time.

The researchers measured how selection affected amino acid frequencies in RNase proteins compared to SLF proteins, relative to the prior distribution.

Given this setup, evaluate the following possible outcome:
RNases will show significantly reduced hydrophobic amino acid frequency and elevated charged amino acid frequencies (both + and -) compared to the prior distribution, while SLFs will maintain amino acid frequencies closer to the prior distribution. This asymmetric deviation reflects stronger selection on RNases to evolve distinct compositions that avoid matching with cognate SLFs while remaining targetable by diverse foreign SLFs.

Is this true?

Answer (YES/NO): YES